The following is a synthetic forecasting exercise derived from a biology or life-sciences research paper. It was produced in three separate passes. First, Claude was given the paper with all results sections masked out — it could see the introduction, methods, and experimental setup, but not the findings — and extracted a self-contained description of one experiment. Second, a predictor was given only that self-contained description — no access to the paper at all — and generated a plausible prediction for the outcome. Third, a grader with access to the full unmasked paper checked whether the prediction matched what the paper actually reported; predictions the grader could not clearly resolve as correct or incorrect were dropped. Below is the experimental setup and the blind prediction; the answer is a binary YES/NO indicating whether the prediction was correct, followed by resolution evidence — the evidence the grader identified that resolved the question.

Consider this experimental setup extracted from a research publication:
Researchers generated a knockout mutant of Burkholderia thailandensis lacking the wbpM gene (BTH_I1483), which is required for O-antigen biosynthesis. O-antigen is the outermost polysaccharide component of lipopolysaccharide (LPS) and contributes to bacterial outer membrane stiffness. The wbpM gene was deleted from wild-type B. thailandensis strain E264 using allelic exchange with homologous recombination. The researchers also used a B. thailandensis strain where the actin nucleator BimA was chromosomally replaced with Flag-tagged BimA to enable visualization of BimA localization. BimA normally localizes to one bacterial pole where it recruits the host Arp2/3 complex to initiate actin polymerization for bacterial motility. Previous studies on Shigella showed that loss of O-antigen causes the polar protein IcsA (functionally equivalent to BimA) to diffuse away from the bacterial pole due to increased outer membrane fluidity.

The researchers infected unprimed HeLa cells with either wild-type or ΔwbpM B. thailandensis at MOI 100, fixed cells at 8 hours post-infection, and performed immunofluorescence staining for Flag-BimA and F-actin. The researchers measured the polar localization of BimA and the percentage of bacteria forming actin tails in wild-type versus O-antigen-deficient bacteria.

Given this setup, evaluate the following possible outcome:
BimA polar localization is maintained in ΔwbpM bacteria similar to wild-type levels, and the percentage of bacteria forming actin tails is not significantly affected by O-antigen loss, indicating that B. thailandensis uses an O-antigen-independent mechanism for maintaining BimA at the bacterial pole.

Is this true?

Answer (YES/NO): YES